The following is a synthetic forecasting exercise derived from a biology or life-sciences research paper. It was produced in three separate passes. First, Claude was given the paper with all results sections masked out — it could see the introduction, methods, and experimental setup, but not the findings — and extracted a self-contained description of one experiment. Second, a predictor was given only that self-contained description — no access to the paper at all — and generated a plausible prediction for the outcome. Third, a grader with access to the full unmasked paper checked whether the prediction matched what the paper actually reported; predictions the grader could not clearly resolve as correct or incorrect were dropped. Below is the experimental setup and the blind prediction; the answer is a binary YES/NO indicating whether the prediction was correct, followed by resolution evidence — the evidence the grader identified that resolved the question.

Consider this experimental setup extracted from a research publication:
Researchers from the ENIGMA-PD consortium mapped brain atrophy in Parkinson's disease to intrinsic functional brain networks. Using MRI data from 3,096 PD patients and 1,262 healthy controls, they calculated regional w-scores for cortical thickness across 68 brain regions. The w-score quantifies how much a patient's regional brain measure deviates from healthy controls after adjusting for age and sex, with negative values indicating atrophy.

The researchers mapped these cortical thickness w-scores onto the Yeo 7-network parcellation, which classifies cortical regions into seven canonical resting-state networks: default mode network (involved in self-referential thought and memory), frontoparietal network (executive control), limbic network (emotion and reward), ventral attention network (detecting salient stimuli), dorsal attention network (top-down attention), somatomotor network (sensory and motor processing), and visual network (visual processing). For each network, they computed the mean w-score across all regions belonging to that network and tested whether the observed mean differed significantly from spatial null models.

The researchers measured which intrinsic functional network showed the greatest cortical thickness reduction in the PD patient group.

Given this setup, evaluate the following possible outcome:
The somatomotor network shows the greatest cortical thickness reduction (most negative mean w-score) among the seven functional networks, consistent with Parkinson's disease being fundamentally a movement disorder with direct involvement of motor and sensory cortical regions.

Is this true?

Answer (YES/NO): NO